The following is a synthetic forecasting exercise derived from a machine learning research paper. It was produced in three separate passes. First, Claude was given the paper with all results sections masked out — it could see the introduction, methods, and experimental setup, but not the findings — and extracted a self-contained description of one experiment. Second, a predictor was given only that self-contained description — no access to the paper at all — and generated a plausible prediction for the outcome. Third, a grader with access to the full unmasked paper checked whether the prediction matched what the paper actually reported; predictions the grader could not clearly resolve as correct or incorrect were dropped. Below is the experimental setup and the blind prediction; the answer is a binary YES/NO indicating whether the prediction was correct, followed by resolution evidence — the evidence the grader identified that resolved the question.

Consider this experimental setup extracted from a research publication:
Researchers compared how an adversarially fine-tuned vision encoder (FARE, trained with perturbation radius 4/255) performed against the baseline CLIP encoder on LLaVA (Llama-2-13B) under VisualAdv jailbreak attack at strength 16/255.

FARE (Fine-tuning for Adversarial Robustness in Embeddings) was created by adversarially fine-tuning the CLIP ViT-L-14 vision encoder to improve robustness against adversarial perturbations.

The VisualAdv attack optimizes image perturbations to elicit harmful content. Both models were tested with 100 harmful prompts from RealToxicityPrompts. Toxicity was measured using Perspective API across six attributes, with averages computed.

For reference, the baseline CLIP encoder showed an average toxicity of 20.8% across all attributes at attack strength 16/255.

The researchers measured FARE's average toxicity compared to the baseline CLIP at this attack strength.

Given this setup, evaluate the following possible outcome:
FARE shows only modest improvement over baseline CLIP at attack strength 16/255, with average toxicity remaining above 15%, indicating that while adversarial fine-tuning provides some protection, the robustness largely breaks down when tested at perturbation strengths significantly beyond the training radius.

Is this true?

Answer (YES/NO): NO